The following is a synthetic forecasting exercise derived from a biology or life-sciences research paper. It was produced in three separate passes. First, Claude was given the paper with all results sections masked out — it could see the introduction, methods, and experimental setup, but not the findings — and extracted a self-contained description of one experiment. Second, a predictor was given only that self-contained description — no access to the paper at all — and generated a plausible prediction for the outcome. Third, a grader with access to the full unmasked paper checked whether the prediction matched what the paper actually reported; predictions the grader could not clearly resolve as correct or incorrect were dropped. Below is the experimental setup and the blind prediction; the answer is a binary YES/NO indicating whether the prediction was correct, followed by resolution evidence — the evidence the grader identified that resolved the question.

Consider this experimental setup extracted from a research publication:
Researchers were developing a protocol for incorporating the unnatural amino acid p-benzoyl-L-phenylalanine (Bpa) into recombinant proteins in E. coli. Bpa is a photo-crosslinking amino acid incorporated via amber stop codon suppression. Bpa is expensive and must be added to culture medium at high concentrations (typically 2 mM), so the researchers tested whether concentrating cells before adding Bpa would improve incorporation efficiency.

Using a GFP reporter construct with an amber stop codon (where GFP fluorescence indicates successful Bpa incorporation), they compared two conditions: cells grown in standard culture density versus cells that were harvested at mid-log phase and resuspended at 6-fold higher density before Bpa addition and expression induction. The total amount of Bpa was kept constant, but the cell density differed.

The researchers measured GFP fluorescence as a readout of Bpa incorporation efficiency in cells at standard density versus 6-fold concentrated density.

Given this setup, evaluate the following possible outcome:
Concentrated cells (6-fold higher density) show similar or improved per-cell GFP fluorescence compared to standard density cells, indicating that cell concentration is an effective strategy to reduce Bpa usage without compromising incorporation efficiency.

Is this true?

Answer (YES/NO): YES